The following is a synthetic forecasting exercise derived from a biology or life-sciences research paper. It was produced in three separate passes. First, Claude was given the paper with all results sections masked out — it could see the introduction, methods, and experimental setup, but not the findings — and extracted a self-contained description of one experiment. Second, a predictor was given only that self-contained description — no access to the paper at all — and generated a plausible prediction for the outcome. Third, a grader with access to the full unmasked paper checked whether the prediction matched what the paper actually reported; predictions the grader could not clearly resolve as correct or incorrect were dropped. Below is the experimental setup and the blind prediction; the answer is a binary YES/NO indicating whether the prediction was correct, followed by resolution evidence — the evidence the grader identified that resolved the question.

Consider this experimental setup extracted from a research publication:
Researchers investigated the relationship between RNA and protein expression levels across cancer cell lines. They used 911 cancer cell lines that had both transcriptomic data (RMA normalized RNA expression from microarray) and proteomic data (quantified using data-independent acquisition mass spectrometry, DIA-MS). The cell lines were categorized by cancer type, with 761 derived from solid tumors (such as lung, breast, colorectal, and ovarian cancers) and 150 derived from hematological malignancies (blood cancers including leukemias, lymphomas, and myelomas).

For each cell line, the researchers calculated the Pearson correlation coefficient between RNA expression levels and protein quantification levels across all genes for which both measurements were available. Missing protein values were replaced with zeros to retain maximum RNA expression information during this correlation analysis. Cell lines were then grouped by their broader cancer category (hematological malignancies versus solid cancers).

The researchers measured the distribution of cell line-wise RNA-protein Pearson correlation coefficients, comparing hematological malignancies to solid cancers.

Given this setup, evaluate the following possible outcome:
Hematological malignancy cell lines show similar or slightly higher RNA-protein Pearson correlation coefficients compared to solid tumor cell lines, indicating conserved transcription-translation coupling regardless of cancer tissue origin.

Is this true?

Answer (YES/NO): NO